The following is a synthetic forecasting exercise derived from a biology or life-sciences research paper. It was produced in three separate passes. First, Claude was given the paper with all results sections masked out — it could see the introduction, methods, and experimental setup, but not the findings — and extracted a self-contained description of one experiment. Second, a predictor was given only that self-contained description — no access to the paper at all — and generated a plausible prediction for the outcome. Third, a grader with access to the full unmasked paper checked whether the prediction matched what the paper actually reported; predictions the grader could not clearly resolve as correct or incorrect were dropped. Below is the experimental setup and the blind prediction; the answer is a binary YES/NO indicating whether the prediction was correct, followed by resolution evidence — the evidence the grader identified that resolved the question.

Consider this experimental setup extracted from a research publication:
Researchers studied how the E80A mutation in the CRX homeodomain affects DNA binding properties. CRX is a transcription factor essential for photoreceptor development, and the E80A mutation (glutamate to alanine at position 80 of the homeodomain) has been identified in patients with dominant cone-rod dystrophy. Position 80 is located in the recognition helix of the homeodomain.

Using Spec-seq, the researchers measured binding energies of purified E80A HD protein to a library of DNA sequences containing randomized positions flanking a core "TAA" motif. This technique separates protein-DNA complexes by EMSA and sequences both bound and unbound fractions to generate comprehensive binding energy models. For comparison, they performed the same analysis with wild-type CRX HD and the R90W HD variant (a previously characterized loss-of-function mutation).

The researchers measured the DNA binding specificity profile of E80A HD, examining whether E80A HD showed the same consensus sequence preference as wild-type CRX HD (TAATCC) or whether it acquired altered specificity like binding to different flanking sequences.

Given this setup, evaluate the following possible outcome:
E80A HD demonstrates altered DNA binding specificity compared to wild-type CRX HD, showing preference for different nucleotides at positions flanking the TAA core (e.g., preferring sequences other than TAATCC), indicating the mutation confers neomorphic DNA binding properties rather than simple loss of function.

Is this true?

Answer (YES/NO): NO